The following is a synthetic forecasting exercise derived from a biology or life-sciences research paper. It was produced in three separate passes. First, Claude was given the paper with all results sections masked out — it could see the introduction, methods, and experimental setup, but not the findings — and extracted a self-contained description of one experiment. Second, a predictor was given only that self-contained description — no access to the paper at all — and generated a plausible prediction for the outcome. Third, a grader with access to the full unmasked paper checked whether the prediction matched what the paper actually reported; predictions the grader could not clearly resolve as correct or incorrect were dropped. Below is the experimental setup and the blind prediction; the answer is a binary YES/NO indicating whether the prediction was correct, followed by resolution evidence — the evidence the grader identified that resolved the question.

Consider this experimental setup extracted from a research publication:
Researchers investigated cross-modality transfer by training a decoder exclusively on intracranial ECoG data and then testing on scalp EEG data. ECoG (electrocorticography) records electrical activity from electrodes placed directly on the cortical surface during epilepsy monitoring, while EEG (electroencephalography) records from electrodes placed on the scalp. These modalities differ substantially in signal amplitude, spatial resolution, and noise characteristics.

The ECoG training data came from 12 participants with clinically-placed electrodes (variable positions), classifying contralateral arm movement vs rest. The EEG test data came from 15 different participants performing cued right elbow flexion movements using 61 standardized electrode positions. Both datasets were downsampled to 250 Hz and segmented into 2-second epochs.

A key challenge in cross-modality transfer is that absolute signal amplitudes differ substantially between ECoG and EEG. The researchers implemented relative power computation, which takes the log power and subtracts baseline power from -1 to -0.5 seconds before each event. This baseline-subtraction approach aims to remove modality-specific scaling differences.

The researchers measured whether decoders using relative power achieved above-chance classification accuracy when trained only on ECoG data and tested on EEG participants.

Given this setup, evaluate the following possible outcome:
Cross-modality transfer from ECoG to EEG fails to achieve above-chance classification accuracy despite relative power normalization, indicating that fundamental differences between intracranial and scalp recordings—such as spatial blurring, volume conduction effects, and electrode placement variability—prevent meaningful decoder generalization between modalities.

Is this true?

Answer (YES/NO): NO